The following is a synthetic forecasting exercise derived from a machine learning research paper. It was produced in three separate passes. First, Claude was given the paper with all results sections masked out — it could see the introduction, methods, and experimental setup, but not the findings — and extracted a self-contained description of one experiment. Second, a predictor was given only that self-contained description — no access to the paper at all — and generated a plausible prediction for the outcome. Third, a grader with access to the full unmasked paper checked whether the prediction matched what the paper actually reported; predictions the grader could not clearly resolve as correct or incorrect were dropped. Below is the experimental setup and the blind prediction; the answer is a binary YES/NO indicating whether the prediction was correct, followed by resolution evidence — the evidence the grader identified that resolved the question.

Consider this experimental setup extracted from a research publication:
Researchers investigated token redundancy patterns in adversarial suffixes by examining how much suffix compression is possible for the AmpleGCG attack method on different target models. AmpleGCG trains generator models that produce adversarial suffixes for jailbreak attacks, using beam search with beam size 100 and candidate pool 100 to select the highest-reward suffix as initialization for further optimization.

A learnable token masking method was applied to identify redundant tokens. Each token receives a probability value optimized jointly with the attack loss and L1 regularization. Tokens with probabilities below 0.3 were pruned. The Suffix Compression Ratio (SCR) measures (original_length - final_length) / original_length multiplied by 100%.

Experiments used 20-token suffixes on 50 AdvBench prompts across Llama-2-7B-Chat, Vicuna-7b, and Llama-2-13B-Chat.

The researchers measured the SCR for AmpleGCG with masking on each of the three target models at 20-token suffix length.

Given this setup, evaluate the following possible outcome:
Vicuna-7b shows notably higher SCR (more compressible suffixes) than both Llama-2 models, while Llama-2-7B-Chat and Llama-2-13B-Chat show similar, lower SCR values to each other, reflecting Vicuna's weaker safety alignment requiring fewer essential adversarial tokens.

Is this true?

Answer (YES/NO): NO